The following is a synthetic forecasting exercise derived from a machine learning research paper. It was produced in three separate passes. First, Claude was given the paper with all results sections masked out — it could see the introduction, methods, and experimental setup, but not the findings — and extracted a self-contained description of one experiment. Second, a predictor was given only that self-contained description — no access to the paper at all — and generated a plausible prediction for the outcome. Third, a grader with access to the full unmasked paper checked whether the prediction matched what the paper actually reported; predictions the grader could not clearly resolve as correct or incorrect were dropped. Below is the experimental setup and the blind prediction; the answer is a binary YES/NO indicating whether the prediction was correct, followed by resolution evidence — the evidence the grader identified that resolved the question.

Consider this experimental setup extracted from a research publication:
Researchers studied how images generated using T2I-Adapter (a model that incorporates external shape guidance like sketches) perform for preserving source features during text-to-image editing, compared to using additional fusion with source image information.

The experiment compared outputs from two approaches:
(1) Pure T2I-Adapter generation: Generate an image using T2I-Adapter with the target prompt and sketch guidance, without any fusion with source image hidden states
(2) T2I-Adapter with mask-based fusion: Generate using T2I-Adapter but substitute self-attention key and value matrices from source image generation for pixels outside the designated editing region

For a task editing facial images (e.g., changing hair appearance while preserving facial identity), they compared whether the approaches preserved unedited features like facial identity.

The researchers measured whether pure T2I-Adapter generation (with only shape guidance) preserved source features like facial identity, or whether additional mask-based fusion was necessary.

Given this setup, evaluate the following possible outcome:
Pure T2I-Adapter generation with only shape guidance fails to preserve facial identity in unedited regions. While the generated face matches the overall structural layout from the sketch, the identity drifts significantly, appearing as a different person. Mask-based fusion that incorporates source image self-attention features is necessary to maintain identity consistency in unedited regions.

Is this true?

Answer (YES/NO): YES